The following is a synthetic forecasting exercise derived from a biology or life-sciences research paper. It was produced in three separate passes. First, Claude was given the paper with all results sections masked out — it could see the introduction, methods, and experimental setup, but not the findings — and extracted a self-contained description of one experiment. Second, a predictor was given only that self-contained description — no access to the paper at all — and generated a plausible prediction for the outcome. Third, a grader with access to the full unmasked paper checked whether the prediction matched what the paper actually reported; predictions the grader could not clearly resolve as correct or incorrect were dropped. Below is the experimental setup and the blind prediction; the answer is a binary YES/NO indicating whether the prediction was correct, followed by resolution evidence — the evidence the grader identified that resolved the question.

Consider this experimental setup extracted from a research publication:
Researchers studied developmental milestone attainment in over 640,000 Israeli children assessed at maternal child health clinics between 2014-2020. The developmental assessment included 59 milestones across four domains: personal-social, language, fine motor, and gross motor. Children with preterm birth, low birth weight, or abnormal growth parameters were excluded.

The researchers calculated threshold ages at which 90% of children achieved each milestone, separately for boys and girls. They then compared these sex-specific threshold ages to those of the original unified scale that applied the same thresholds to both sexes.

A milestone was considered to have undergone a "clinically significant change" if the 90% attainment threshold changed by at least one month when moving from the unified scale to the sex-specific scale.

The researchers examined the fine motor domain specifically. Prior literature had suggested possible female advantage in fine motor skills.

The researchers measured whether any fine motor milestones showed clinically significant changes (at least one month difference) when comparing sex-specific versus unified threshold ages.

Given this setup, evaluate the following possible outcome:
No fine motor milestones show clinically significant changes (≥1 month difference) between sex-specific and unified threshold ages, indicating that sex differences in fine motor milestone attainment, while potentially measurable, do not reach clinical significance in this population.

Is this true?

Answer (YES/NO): NO